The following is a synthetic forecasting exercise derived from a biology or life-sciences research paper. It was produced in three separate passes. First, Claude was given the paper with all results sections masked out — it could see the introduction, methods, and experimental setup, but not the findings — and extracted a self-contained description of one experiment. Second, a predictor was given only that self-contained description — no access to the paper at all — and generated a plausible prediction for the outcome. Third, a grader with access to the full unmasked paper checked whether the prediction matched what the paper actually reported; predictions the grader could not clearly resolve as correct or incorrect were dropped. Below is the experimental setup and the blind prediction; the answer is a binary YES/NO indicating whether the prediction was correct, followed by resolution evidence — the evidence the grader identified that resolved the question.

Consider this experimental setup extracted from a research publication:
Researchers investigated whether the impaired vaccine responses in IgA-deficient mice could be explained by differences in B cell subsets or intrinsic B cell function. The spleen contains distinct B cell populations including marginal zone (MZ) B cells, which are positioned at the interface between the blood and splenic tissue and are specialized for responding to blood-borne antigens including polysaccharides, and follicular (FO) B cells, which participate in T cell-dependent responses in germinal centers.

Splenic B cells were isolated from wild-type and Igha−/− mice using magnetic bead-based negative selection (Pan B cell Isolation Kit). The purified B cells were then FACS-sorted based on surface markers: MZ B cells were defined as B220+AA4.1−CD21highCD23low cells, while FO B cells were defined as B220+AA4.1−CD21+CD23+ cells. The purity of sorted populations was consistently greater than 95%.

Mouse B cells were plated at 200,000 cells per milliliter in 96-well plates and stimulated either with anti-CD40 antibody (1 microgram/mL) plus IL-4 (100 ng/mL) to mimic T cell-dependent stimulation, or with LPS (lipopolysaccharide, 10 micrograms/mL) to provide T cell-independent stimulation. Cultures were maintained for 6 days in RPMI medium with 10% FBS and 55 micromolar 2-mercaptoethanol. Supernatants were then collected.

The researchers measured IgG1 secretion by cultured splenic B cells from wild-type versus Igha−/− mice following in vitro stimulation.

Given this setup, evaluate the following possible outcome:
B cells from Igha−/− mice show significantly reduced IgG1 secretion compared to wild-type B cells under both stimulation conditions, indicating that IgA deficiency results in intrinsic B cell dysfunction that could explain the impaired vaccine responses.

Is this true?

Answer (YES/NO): NO